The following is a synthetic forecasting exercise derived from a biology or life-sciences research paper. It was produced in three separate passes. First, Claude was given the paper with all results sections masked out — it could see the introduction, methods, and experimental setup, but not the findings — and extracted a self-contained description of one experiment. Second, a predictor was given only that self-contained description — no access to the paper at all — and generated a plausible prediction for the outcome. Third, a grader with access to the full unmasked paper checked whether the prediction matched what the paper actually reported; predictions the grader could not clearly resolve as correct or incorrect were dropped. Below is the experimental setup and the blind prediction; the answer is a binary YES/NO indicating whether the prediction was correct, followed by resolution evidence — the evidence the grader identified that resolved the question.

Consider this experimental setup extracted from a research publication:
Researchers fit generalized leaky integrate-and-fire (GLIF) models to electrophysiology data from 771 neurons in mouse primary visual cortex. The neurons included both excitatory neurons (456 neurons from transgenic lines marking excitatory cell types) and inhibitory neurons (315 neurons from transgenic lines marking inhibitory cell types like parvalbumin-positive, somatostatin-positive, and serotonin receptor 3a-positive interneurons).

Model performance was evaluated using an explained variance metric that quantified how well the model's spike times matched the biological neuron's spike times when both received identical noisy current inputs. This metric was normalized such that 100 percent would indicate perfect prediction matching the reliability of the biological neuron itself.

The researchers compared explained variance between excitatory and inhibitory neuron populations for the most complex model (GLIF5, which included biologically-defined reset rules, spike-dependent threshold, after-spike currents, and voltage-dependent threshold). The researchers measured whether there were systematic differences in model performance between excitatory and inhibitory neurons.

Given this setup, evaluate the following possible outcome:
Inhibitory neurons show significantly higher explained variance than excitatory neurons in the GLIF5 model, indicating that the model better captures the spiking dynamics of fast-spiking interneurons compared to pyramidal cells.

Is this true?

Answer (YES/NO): YES